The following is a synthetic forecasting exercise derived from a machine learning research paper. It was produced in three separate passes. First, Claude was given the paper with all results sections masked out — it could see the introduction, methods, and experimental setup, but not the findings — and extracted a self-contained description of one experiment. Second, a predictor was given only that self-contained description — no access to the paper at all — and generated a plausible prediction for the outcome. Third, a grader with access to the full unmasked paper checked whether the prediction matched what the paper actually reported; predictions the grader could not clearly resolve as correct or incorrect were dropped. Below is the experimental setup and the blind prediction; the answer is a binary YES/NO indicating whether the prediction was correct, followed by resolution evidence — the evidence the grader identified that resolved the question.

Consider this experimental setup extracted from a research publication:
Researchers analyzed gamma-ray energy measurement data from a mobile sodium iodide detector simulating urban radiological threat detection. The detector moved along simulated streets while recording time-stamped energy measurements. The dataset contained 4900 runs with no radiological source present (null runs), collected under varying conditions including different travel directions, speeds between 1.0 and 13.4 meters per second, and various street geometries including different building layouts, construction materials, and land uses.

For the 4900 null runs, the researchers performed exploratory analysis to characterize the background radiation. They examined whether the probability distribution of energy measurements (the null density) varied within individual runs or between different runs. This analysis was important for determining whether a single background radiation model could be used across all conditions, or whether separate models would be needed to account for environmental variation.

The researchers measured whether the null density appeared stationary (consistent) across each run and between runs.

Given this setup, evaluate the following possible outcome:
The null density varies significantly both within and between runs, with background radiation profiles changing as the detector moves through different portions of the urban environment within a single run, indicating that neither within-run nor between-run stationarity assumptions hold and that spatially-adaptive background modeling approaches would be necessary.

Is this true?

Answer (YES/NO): NO